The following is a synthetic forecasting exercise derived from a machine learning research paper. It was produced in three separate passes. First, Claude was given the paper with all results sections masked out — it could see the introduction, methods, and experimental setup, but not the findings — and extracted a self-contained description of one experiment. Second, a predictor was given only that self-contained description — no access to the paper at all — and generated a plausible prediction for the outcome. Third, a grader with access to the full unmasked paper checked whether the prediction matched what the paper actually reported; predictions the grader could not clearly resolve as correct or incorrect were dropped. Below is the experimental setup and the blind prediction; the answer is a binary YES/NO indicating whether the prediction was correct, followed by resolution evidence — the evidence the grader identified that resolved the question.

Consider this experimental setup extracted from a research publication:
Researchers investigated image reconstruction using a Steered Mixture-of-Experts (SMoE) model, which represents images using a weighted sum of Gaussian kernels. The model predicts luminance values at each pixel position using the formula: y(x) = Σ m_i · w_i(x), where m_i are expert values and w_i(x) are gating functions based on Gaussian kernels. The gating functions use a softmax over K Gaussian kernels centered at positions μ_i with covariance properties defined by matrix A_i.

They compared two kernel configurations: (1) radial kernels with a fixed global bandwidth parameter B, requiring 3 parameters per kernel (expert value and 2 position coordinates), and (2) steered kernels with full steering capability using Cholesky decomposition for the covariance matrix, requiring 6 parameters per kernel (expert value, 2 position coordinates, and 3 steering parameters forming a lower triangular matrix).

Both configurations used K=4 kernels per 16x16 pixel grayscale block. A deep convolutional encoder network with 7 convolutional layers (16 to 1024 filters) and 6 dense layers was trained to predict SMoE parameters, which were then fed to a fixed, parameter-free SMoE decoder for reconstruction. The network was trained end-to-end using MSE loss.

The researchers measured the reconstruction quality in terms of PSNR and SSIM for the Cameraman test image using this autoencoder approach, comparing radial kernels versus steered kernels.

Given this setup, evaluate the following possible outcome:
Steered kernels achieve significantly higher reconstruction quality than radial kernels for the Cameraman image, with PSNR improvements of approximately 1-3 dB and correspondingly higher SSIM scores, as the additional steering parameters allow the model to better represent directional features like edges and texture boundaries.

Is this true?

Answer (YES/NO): YES